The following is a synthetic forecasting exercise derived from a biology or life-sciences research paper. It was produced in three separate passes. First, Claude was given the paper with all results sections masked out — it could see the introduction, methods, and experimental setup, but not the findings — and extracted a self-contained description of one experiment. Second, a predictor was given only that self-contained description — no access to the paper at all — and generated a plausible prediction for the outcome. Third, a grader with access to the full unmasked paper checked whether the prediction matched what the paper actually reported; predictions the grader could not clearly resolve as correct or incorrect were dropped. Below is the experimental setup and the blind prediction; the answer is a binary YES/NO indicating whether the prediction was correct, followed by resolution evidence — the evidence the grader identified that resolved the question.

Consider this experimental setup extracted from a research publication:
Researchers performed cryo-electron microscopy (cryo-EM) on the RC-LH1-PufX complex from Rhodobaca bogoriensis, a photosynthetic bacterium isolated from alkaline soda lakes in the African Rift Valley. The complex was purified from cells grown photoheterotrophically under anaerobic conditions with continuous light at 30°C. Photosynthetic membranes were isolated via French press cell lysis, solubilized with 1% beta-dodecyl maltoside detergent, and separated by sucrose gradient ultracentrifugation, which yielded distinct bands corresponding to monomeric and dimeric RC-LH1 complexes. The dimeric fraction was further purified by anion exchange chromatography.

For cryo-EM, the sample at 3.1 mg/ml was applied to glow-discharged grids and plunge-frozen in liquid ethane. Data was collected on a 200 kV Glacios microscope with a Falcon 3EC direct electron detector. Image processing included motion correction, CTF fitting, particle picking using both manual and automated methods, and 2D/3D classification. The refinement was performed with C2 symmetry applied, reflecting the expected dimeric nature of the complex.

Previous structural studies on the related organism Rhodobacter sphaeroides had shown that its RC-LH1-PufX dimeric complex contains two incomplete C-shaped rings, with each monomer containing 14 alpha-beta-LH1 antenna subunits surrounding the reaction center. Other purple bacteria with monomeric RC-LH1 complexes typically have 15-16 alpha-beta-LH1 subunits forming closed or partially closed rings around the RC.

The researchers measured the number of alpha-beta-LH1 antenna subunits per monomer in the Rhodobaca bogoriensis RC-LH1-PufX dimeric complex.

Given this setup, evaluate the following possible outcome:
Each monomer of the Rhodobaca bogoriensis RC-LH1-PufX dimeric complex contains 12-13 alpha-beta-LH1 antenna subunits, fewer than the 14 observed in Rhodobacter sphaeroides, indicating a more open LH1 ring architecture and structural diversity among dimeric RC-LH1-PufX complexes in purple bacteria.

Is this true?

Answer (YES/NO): NO